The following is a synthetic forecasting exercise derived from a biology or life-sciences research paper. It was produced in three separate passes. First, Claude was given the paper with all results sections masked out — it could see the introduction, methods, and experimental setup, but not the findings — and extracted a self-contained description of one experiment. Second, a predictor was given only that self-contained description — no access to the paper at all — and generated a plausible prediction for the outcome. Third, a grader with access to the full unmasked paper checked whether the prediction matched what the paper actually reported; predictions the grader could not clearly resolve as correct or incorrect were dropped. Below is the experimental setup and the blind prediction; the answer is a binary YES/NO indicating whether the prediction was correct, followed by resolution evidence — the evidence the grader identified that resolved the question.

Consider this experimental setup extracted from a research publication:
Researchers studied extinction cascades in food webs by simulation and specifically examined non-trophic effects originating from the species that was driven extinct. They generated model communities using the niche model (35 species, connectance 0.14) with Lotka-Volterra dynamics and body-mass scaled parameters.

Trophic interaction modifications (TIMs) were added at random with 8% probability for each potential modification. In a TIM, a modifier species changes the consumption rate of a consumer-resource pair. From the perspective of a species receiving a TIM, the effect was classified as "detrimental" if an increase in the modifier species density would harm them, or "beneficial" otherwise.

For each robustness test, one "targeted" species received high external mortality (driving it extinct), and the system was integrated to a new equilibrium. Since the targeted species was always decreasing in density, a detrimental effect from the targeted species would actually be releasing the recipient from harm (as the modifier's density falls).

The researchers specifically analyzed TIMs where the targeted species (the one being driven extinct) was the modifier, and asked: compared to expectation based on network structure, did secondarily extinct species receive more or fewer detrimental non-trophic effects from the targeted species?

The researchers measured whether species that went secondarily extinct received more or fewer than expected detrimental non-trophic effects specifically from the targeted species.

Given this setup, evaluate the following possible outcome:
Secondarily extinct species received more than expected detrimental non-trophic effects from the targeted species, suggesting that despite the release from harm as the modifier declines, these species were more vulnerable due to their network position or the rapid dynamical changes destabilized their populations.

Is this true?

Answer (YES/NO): NO